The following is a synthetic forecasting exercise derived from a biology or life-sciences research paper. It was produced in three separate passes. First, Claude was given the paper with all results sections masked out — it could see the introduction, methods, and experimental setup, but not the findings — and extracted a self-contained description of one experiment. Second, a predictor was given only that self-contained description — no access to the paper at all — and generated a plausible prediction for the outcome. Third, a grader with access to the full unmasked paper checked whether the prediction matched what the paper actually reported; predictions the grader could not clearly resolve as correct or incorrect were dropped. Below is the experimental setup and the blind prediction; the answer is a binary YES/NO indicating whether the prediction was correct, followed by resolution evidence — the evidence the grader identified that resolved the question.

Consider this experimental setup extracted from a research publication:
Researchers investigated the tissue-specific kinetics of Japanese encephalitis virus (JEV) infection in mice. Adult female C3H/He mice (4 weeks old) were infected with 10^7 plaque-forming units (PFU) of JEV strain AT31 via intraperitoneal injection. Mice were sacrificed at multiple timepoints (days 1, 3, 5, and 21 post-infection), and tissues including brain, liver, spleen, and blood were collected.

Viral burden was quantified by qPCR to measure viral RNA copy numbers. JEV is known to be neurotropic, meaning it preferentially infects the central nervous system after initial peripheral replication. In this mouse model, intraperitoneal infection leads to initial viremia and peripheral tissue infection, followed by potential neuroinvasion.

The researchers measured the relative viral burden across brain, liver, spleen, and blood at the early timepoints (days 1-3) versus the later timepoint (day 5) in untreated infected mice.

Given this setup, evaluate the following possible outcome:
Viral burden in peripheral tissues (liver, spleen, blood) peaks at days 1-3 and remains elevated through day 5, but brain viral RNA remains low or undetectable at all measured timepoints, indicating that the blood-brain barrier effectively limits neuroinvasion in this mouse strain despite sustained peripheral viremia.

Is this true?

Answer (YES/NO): NO